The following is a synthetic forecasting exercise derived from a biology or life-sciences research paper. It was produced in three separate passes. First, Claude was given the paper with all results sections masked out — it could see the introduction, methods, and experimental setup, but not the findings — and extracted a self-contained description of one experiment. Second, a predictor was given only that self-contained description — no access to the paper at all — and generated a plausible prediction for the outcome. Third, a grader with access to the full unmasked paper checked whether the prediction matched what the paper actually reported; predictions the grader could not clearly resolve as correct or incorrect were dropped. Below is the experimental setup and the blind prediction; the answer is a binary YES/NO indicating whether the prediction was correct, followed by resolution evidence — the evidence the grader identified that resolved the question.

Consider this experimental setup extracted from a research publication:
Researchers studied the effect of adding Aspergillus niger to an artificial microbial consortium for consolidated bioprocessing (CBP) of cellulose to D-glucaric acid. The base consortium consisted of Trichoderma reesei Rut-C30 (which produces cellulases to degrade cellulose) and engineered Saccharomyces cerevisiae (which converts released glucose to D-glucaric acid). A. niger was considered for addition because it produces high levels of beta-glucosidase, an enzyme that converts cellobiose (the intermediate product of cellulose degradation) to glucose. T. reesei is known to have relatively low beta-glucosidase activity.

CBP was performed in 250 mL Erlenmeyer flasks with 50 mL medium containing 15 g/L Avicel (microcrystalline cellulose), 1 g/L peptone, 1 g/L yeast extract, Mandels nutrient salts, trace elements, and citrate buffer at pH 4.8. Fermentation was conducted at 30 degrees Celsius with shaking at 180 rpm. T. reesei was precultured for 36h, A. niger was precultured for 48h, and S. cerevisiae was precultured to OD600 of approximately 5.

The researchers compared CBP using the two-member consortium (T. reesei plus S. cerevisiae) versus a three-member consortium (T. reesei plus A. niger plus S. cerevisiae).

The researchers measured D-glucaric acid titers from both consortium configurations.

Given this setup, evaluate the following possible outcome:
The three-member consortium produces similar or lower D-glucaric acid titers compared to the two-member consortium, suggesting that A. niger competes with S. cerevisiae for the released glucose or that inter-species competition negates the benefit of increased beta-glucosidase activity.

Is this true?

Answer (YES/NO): YES